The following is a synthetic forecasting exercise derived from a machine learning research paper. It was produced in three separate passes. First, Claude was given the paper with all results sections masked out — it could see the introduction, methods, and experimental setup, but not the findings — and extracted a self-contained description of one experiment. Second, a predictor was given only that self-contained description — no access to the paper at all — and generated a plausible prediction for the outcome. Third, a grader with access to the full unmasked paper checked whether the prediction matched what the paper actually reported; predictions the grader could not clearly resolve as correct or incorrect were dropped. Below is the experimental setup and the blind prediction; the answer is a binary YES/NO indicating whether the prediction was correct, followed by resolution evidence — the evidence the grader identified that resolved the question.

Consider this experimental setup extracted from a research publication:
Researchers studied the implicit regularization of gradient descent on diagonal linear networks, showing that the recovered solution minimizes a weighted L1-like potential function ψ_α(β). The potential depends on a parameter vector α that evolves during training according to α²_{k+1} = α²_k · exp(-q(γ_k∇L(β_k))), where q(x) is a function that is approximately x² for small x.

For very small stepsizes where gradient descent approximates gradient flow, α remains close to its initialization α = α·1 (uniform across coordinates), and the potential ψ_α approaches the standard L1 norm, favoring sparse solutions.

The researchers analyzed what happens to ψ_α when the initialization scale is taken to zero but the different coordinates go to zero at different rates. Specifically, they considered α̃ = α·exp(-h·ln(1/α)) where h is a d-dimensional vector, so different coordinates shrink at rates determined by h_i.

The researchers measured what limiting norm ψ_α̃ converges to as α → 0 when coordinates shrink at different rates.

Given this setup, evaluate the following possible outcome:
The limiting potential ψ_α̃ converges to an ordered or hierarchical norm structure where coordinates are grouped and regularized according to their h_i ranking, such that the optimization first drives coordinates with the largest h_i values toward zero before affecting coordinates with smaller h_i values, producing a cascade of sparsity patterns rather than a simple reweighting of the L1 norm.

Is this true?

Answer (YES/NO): NO